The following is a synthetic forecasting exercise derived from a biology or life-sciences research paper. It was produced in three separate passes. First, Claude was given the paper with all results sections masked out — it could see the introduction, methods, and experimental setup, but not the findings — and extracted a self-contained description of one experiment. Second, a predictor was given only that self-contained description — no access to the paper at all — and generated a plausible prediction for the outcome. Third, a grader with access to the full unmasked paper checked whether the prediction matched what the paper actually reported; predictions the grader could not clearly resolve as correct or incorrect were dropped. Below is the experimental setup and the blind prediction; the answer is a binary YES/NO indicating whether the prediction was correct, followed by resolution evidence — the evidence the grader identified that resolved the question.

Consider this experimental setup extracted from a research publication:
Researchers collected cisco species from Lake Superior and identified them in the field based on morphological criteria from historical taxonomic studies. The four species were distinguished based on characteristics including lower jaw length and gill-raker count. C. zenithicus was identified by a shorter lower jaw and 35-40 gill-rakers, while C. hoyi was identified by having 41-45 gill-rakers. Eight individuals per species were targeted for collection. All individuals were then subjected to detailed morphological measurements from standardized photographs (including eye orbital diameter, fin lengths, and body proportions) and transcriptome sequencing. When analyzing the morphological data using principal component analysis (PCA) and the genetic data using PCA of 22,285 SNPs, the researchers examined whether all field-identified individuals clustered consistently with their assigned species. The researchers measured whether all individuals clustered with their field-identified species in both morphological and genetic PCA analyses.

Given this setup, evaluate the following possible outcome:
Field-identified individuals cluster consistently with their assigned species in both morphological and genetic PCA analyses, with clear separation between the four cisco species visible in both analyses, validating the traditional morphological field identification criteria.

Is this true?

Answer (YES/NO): NO